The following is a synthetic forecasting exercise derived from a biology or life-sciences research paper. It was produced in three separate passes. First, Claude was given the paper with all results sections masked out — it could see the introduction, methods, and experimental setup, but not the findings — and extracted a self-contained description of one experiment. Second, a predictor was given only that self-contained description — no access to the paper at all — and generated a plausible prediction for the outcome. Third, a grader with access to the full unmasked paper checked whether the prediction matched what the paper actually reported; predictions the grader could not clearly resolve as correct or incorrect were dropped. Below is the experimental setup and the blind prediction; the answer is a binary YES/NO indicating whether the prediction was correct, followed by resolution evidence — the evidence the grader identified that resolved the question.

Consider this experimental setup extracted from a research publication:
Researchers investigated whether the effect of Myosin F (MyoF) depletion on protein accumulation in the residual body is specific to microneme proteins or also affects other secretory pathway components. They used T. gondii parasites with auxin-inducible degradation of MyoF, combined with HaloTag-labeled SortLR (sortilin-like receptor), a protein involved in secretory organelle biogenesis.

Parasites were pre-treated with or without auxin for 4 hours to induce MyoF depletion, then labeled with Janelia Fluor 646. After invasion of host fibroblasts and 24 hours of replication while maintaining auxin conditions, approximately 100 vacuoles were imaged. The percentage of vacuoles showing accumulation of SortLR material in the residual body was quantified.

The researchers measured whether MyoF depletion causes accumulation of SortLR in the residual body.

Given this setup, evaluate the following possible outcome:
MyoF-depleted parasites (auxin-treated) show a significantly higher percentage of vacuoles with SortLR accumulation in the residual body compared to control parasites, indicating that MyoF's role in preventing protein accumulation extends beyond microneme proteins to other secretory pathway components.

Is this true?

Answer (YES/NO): NO